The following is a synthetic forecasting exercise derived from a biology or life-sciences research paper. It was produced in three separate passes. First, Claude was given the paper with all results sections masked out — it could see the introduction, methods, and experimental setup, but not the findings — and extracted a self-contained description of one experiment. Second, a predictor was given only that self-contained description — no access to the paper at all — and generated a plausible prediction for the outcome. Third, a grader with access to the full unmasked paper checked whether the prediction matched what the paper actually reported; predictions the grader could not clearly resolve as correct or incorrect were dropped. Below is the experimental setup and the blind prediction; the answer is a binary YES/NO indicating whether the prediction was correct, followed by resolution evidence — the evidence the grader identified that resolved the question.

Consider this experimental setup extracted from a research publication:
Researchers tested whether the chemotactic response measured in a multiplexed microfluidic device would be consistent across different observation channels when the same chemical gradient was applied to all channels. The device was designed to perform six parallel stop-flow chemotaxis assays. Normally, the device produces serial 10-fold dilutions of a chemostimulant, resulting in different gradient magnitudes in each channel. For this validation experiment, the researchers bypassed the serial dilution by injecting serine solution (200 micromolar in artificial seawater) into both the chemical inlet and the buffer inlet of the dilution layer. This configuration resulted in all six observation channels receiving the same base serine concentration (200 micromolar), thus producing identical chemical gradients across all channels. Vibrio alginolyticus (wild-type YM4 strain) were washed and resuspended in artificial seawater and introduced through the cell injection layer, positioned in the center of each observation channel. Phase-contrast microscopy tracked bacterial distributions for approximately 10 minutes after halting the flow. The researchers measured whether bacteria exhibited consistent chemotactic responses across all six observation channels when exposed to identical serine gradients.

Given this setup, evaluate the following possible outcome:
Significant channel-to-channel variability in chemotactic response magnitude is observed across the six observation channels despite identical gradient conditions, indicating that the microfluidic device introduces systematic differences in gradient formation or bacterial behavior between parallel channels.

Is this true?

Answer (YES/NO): NO